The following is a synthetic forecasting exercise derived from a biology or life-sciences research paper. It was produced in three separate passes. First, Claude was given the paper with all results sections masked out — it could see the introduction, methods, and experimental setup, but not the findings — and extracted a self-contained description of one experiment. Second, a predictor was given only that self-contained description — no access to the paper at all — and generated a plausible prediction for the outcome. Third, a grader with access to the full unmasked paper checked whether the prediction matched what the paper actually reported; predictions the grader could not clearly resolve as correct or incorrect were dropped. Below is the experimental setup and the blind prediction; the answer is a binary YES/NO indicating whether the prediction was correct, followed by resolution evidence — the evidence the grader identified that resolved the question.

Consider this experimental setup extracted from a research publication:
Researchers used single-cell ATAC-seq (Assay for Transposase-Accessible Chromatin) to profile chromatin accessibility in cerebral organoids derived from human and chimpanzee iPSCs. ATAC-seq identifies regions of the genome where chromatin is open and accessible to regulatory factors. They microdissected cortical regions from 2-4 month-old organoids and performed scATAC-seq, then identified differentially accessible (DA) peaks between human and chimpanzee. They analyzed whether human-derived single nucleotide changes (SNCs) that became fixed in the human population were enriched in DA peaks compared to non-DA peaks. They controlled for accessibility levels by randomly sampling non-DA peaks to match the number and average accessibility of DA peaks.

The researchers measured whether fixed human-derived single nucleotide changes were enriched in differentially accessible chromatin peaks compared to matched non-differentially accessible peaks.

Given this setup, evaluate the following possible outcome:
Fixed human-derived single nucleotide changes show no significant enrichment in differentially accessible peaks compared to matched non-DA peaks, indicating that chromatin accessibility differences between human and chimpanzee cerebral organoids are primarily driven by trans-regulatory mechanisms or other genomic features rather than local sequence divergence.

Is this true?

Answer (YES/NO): NO